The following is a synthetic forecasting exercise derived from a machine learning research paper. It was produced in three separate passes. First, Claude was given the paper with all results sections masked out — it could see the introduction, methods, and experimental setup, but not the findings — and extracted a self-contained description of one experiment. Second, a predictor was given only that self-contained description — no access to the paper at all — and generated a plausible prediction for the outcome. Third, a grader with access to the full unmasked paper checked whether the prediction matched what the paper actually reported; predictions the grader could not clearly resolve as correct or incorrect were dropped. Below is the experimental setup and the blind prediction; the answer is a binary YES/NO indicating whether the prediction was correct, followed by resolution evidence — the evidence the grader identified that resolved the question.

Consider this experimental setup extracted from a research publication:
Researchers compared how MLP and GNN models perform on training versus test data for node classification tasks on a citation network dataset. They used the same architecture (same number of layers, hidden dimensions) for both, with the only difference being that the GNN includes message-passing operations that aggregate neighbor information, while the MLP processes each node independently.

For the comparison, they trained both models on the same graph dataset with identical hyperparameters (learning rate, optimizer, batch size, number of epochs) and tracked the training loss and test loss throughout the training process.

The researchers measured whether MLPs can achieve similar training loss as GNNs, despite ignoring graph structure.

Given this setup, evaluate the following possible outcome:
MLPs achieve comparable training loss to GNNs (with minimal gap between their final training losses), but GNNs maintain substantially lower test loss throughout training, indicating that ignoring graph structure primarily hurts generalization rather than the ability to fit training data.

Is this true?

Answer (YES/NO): YES